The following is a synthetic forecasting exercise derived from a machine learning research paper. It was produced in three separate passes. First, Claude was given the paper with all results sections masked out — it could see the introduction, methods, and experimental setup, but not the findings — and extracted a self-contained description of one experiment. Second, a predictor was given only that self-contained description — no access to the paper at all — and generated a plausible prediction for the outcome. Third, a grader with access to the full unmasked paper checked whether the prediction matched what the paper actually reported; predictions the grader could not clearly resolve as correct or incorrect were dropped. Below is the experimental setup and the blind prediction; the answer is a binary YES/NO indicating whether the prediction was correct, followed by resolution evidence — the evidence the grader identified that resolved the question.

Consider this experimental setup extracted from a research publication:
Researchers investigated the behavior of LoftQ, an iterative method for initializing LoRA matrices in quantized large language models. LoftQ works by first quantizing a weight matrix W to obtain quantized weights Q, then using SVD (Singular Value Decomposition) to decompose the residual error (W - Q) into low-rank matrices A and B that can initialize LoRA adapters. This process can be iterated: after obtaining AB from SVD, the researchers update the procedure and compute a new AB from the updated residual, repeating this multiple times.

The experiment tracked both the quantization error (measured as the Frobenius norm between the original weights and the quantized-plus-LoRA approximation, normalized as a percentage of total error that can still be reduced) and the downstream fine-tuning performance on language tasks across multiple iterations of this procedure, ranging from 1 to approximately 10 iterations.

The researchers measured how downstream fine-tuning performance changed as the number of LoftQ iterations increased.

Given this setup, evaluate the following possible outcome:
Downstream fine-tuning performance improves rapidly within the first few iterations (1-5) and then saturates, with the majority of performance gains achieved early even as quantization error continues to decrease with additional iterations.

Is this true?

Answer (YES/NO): NO